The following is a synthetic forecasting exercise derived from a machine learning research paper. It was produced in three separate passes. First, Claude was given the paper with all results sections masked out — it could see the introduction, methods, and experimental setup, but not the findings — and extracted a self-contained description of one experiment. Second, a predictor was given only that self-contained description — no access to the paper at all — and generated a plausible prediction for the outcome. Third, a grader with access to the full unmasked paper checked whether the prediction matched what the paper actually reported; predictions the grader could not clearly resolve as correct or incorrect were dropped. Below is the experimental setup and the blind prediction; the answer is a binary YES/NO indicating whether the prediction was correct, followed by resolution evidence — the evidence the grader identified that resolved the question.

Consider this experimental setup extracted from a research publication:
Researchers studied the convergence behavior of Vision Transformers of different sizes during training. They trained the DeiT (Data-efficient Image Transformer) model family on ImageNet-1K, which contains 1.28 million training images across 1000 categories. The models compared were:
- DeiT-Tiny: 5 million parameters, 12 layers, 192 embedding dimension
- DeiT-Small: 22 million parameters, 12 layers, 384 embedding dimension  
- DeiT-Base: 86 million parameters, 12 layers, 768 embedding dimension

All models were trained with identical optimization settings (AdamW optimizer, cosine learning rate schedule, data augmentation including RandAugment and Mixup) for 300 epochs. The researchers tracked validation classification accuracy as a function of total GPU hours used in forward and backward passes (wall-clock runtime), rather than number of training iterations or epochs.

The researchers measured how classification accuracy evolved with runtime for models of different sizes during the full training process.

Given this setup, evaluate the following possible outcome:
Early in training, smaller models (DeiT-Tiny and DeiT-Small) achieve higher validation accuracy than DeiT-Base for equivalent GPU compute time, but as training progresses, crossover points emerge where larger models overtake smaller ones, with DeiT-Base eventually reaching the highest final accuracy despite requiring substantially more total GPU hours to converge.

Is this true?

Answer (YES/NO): YES